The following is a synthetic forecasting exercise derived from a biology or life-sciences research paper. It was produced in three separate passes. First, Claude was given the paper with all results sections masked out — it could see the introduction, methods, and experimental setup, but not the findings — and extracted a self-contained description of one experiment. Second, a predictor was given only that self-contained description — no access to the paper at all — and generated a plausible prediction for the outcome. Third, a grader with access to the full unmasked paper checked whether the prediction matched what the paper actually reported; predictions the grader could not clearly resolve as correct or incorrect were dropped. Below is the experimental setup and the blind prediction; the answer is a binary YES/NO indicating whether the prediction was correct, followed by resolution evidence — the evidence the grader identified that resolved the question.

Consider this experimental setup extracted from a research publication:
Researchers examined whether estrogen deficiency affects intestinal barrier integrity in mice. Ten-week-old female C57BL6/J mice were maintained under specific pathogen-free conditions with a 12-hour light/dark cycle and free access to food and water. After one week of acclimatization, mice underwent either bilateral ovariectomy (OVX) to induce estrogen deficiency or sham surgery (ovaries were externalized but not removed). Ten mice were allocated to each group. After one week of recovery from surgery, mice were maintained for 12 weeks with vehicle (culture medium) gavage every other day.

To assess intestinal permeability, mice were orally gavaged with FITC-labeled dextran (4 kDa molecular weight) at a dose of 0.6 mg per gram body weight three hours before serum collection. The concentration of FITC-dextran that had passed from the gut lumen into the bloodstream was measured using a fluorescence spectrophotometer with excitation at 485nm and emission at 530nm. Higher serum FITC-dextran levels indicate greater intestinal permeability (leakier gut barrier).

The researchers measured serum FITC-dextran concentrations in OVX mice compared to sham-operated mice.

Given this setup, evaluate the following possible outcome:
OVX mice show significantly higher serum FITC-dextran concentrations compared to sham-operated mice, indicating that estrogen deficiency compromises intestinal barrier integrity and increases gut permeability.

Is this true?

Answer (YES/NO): YES